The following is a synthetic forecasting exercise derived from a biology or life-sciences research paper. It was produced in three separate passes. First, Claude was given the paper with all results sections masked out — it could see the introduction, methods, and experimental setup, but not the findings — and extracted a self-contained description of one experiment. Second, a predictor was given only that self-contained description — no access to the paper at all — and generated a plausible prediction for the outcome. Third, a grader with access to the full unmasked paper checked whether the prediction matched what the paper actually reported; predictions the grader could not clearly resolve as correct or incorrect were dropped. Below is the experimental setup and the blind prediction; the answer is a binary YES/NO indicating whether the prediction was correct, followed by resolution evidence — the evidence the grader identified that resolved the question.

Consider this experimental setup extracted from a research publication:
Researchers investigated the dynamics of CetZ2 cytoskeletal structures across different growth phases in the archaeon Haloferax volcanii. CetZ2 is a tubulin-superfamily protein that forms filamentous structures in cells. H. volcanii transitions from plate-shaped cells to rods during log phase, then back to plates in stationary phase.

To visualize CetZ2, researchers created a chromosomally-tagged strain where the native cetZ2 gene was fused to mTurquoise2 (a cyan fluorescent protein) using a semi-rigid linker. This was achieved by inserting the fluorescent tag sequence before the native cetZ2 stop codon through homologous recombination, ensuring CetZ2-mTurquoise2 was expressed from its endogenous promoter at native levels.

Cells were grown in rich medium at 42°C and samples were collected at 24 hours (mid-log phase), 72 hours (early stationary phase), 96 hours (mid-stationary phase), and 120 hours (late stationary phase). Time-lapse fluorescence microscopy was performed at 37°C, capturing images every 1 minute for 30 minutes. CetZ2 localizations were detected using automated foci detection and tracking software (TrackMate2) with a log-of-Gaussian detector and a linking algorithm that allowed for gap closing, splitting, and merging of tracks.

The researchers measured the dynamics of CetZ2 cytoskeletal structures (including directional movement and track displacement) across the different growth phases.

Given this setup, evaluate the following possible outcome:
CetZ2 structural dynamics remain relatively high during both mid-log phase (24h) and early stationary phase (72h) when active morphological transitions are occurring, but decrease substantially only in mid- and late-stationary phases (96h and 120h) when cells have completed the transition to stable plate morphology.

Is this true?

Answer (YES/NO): NO